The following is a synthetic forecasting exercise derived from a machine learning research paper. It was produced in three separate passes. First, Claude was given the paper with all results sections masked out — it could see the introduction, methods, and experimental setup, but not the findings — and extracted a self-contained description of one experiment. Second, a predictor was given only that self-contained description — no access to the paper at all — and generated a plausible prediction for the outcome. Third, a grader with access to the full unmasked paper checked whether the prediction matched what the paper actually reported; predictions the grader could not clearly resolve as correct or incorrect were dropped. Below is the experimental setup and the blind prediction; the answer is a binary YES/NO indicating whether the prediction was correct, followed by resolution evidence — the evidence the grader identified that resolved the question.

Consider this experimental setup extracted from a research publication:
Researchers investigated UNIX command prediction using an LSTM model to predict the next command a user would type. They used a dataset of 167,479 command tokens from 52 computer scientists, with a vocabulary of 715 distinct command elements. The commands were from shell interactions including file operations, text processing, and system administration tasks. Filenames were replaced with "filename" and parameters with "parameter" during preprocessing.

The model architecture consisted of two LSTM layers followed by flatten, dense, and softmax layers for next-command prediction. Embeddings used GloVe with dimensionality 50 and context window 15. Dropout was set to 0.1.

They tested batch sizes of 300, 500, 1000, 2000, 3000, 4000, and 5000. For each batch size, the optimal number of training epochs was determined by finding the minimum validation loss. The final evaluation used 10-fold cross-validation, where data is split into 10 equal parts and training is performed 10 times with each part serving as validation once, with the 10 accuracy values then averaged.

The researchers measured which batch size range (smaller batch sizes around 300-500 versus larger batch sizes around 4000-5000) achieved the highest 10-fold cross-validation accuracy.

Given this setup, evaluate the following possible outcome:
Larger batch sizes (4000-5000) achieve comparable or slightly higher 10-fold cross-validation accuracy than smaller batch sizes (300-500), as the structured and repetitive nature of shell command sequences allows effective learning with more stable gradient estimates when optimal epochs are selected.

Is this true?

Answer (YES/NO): NO